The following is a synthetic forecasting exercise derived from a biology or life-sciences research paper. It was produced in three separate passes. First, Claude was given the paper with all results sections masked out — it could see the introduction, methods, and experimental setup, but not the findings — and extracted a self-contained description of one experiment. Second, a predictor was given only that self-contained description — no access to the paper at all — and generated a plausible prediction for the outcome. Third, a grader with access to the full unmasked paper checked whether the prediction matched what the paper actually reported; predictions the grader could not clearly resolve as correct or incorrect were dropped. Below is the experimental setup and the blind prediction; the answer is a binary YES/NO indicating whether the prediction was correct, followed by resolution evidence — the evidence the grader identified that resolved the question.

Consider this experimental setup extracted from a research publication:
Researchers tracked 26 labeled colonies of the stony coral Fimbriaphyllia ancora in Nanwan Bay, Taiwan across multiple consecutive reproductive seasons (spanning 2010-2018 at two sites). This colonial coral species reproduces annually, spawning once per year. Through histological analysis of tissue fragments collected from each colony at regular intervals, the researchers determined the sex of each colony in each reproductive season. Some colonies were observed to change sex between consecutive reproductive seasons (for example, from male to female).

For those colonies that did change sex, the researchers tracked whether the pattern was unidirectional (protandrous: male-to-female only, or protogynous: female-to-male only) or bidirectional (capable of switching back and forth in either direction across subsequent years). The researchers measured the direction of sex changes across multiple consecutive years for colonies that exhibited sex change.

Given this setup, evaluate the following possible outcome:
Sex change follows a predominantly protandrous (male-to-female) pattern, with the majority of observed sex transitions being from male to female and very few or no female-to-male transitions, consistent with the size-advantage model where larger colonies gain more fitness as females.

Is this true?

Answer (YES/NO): NO